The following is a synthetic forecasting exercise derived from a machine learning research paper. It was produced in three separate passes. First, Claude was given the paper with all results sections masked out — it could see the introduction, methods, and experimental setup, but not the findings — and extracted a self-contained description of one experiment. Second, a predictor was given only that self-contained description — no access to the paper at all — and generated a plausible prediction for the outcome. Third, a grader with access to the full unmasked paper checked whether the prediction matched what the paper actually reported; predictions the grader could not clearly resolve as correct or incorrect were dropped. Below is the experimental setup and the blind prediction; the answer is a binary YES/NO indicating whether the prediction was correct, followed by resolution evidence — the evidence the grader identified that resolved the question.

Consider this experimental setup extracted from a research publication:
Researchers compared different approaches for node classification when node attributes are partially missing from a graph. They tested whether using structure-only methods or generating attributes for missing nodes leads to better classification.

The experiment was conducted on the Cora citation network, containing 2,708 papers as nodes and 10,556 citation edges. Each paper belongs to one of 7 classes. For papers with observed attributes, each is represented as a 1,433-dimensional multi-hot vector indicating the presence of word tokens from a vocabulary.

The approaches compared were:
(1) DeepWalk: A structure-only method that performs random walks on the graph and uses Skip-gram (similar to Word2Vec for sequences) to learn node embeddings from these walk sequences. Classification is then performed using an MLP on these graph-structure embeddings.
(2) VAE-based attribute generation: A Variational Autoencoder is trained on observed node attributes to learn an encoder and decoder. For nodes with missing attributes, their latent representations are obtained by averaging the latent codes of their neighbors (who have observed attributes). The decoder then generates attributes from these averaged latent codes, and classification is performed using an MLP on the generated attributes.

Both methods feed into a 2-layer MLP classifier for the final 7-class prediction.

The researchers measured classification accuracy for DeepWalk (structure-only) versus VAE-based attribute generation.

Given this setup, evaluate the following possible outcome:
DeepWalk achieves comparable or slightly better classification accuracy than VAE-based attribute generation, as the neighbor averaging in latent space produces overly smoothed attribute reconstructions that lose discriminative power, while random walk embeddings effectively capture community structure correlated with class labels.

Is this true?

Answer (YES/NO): NO